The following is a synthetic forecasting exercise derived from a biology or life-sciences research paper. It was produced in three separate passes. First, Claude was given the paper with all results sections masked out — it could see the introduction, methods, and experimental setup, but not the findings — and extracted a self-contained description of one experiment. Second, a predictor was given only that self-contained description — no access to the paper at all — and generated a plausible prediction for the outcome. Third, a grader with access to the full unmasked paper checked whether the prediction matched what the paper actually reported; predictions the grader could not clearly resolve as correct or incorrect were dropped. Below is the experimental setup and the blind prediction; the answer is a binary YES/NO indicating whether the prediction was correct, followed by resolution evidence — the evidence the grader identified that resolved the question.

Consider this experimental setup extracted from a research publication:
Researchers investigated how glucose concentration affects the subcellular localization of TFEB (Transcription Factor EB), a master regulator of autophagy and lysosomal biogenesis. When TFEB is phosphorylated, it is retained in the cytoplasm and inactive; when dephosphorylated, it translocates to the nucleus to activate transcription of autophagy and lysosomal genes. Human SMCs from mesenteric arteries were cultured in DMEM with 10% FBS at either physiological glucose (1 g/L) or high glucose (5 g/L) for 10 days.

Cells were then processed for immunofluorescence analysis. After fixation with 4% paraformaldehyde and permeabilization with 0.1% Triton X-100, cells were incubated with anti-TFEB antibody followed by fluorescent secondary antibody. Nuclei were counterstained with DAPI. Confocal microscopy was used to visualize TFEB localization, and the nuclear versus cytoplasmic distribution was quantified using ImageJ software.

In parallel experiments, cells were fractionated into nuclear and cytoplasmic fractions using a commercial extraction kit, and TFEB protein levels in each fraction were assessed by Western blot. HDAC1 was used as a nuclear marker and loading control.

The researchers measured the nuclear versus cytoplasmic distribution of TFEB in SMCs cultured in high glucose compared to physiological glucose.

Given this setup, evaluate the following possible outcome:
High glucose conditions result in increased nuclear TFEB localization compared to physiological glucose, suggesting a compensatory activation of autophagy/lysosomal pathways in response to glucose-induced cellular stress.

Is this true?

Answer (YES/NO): NO